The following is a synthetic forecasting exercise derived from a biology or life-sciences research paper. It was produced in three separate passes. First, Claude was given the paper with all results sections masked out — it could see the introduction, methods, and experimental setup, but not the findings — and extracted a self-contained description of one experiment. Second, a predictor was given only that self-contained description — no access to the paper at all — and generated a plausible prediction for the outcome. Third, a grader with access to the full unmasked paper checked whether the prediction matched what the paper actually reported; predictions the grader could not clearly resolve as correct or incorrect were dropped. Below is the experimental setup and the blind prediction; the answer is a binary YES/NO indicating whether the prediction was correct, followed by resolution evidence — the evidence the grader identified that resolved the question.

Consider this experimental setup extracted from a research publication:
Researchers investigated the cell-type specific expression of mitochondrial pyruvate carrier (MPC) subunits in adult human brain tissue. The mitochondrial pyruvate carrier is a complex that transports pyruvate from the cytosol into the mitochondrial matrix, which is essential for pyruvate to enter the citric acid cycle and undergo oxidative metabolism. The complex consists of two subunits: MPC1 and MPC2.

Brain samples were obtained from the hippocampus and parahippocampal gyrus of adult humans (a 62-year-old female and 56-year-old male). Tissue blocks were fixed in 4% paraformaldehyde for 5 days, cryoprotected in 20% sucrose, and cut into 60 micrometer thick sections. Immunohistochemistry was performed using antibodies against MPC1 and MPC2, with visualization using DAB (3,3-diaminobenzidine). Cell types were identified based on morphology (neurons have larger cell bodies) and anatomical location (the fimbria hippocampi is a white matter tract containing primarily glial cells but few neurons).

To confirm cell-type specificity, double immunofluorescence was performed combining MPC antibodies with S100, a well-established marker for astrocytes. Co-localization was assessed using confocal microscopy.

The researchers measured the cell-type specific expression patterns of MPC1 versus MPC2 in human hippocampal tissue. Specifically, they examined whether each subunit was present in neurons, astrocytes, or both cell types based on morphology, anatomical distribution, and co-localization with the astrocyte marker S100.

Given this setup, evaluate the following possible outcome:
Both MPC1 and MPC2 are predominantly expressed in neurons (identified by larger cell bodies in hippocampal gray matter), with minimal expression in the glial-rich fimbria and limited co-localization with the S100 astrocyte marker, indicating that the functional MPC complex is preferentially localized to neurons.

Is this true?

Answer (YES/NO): NO